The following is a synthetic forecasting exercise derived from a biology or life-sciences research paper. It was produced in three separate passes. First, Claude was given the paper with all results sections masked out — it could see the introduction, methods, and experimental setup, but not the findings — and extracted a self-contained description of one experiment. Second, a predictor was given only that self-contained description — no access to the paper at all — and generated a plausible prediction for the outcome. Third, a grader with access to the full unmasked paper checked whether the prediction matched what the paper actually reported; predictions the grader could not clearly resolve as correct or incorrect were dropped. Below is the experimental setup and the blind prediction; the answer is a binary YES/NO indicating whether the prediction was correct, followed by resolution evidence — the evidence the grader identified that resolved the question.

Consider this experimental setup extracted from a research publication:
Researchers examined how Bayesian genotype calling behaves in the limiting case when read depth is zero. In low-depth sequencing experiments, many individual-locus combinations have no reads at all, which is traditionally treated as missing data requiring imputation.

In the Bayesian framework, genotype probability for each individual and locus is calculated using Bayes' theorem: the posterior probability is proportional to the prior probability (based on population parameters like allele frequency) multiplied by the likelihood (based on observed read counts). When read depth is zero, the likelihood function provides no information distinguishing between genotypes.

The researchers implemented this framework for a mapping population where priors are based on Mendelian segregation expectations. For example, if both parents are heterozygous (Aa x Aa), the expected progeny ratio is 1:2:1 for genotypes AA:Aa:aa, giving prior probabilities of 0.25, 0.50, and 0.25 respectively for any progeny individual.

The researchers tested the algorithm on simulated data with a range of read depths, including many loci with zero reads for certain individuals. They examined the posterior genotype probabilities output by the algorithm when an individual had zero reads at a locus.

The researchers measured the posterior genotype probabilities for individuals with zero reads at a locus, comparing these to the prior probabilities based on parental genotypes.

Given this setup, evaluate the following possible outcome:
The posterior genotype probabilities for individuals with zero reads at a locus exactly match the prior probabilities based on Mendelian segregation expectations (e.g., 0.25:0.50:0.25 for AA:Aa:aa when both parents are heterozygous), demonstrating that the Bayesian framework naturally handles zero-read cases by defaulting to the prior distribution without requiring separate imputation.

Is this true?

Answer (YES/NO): YES